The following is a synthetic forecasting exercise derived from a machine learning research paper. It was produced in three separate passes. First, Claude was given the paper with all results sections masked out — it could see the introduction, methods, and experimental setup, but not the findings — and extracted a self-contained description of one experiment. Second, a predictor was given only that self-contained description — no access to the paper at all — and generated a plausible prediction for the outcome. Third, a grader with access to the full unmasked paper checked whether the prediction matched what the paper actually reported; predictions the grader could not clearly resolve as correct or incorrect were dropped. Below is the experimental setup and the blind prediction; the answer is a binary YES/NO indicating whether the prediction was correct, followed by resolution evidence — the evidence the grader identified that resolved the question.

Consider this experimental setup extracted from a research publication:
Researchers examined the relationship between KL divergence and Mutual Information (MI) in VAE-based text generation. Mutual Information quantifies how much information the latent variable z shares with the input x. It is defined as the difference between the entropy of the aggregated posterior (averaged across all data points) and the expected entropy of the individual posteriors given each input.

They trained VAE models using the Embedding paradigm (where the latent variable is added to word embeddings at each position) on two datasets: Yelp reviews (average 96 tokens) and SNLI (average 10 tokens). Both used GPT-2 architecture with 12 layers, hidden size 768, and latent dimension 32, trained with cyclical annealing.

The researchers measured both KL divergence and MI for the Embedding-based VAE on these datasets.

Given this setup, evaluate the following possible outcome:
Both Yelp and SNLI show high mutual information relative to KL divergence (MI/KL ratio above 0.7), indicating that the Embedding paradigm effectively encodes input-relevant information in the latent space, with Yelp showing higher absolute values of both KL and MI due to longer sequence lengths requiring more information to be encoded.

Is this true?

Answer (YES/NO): YES